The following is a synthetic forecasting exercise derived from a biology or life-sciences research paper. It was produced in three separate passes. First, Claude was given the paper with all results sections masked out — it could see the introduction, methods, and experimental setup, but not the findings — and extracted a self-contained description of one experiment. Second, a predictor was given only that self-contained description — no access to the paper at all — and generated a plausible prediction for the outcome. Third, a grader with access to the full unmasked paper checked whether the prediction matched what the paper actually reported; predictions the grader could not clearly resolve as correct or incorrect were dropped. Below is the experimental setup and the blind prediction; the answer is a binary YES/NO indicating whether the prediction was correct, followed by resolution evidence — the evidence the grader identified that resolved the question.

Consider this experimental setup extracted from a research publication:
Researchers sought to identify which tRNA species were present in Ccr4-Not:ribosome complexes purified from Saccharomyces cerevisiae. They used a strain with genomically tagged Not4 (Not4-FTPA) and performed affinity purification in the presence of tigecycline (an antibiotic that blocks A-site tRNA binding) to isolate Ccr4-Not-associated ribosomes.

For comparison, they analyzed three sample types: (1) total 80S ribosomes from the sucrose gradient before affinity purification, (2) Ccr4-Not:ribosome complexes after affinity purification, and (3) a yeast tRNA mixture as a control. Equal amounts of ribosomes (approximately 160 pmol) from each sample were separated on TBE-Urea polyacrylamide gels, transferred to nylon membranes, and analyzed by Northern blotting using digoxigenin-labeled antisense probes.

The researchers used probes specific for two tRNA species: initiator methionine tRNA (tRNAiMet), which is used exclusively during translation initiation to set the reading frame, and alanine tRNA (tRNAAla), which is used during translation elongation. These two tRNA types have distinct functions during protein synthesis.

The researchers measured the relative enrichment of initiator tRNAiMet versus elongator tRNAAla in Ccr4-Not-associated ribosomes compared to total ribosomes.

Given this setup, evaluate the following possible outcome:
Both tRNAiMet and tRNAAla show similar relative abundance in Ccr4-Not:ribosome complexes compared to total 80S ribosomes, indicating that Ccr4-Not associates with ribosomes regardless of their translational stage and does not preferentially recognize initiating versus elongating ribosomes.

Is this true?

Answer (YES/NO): NO